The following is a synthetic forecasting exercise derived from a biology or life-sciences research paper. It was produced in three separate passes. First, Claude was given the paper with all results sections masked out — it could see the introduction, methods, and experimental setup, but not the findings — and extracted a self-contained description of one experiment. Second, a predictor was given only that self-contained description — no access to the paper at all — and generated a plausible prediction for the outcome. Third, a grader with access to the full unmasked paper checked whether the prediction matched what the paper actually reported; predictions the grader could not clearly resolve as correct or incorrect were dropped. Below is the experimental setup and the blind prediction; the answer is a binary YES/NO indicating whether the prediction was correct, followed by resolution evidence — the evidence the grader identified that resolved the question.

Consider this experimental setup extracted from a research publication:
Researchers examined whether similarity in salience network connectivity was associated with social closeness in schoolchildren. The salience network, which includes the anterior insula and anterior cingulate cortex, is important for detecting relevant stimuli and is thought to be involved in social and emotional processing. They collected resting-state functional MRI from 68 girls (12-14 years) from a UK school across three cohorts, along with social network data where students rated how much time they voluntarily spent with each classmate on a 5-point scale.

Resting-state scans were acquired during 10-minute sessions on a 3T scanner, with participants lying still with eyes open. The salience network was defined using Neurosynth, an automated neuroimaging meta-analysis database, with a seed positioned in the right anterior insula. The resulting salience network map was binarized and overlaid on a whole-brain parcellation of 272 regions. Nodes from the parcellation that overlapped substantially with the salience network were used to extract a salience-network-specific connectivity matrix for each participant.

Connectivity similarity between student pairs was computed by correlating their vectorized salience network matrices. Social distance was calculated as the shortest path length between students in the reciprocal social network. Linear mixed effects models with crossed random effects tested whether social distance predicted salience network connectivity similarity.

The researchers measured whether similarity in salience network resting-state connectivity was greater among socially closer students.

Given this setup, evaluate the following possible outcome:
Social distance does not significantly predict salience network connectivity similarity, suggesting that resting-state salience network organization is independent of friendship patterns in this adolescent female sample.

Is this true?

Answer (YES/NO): YES